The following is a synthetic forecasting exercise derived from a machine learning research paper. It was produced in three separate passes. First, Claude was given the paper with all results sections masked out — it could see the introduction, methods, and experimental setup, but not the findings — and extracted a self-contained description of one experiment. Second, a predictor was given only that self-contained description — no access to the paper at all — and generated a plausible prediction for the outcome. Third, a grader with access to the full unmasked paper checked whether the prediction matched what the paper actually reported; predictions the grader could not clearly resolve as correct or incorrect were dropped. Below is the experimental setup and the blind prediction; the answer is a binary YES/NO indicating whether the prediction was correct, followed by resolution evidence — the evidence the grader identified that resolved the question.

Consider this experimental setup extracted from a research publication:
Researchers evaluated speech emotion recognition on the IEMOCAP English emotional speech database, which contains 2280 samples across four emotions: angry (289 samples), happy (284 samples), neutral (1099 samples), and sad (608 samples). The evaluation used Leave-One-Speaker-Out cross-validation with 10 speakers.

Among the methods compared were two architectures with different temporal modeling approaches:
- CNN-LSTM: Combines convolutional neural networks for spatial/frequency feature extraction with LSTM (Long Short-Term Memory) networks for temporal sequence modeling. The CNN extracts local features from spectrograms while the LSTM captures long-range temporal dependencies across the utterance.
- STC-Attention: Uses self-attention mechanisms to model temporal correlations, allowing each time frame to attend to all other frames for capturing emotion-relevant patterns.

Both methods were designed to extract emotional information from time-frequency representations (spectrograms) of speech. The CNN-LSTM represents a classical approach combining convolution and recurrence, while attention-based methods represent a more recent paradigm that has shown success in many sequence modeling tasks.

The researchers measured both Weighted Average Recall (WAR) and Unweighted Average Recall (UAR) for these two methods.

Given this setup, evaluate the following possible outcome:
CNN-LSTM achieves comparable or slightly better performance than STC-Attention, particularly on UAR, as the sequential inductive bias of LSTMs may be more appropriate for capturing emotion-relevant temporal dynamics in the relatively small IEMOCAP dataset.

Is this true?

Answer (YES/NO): NO